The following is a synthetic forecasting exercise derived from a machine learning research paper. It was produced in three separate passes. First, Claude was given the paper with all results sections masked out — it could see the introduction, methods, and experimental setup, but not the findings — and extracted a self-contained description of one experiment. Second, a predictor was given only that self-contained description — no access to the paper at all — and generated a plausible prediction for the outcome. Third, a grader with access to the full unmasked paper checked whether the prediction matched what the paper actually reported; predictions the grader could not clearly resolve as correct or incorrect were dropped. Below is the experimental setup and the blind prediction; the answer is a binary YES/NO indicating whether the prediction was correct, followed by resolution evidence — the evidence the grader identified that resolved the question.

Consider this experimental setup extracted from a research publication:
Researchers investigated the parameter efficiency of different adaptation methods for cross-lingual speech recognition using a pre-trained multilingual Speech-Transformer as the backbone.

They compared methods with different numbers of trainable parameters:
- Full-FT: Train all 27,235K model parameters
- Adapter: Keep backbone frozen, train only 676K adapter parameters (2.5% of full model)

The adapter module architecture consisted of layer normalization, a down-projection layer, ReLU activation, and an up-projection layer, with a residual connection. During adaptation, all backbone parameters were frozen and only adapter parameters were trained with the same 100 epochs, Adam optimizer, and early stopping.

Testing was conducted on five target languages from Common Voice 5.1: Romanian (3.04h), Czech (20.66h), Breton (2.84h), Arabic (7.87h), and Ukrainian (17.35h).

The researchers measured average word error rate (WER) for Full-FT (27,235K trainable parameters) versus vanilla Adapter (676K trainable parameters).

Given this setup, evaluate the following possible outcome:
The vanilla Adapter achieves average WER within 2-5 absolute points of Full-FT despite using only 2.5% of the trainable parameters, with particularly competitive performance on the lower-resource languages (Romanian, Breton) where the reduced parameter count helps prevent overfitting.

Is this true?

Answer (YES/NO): NO